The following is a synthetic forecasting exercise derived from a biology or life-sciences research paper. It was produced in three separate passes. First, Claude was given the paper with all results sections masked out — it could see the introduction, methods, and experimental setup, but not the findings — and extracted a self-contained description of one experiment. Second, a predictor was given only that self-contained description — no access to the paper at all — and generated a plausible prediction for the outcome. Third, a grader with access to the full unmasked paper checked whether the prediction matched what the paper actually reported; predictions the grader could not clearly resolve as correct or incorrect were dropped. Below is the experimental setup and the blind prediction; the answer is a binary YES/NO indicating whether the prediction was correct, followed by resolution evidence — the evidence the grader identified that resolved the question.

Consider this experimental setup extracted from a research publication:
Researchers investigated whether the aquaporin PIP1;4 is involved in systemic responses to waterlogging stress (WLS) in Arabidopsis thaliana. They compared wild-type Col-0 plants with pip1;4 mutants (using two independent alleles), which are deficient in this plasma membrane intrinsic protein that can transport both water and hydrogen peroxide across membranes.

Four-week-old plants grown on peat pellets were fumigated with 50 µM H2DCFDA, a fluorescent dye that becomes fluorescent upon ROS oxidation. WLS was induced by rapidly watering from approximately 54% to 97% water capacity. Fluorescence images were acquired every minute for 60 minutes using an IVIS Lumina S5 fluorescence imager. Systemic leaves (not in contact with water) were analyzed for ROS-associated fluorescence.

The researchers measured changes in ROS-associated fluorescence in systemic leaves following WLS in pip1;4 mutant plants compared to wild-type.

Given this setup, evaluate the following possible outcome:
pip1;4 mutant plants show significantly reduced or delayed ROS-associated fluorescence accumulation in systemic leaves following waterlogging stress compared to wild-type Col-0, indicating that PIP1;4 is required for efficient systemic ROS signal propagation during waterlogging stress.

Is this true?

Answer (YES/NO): NO